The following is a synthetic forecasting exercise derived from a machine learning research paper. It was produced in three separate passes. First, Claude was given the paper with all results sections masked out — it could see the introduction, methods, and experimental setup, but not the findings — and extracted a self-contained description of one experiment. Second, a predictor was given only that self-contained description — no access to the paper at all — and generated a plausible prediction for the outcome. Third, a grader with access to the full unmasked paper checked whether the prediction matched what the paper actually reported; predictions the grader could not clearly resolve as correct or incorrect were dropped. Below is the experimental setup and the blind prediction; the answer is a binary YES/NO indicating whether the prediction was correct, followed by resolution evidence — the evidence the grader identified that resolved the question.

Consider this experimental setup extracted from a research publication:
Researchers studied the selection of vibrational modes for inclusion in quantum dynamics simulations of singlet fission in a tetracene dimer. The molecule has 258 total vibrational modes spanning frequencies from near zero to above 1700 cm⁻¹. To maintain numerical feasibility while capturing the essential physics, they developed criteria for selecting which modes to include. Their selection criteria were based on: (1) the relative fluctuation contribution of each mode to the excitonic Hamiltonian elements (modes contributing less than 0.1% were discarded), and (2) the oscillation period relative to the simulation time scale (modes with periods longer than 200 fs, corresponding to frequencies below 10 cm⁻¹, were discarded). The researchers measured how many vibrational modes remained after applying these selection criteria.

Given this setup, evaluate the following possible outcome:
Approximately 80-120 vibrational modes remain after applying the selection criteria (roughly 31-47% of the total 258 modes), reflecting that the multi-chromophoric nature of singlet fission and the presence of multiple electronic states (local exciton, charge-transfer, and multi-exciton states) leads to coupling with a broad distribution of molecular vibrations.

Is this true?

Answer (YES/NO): NO